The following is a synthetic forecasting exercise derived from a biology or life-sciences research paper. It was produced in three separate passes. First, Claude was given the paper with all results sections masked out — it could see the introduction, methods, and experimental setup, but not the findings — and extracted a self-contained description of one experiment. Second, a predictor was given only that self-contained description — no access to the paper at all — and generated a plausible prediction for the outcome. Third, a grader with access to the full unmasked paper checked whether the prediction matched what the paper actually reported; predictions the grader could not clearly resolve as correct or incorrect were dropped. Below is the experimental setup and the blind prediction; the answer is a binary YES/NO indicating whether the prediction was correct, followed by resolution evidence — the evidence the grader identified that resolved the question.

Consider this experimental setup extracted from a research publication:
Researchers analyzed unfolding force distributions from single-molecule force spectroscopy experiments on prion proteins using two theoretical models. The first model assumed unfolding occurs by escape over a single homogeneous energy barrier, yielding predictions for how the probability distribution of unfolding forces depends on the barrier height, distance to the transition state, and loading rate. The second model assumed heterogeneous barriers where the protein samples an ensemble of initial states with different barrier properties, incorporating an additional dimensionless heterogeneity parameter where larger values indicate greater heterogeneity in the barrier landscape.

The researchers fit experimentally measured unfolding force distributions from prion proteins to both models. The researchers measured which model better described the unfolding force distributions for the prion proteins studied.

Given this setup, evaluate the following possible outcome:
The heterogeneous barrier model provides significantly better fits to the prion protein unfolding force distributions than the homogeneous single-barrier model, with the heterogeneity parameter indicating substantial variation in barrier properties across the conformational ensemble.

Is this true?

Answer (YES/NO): NO